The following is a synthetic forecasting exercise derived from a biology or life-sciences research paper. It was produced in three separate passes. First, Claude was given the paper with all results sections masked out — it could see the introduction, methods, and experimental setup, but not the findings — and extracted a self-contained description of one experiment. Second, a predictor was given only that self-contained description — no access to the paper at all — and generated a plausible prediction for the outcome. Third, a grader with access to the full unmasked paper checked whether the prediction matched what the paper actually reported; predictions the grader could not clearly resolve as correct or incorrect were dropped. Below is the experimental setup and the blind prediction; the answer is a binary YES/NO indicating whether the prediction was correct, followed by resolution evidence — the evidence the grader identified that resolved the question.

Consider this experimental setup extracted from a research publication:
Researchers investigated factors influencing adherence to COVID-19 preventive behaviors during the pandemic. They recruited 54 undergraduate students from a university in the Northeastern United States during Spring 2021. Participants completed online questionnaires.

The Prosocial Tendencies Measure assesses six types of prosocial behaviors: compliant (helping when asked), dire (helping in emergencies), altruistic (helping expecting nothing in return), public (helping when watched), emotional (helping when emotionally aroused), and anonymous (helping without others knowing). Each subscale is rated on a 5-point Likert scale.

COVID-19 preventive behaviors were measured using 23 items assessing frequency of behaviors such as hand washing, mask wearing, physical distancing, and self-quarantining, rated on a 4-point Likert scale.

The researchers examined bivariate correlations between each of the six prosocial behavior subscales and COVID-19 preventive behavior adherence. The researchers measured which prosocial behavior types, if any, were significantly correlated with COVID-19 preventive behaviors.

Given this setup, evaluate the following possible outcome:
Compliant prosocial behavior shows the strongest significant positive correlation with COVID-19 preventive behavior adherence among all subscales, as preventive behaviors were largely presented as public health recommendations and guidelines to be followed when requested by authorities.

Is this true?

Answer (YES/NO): NO